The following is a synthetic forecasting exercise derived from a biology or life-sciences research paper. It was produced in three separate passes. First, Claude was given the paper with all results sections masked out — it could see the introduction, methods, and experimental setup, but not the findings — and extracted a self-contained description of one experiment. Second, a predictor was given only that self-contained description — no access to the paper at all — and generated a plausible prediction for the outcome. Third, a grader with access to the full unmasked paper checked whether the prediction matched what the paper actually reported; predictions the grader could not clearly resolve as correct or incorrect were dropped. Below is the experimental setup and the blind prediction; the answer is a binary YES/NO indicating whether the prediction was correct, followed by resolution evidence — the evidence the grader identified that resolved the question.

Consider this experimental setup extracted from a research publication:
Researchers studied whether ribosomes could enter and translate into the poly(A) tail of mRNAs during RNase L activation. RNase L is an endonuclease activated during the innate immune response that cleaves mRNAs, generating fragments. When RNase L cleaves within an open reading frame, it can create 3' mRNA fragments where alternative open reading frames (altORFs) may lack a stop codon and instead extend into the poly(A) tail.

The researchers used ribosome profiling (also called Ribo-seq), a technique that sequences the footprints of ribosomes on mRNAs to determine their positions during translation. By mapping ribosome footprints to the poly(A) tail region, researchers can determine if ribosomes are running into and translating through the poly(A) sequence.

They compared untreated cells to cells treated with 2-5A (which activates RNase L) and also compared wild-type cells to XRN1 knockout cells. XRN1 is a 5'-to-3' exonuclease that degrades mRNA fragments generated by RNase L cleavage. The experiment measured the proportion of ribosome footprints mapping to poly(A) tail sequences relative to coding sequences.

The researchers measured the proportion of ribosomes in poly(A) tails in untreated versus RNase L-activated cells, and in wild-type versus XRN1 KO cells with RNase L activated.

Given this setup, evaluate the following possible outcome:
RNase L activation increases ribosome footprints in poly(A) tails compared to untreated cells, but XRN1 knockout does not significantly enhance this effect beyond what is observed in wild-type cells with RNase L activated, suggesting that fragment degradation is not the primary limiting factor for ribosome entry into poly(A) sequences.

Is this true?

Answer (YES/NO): NO